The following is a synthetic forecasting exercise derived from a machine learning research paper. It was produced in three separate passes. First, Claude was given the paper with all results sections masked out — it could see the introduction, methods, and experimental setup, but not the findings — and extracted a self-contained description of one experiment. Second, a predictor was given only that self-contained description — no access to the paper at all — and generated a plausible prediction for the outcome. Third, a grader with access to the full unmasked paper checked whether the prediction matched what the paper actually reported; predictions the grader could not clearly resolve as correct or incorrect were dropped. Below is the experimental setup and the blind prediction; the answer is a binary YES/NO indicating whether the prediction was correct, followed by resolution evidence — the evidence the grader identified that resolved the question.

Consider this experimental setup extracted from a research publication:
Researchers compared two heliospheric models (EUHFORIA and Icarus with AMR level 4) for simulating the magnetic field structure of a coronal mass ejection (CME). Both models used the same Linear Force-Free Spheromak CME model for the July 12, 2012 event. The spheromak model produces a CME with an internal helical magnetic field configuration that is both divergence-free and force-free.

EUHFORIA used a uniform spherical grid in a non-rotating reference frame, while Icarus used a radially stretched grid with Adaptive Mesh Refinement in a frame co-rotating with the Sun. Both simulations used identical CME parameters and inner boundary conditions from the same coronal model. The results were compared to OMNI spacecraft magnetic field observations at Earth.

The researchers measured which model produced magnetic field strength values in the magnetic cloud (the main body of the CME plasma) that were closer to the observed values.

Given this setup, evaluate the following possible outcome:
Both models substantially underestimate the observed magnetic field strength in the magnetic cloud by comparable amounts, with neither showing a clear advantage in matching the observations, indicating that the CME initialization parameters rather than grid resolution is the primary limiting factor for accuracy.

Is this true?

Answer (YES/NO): NO